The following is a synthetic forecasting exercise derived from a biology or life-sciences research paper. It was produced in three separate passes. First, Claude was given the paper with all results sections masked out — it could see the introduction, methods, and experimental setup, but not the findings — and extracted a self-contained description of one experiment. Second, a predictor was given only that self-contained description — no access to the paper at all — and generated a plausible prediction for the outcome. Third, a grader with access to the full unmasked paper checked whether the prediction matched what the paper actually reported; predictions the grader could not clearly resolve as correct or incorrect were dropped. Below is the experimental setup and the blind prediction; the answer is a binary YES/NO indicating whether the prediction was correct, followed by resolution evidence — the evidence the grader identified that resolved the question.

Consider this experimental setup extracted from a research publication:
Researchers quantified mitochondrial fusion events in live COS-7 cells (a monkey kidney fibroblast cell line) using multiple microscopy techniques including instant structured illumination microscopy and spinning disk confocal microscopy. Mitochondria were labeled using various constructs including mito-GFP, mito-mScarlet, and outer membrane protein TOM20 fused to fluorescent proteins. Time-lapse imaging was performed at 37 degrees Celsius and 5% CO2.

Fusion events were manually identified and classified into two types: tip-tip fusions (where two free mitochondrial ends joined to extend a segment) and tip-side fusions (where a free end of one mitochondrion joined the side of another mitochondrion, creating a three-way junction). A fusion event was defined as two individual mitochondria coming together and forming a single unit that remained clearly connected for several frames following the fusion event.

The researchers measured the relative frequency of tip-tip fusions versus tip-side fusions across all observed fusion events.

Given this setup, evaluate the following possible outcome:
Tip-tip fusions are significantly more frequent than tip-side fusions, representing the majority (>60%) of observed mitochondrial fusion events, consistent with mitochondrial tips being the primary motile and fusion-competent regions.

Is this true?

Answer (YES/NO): NO